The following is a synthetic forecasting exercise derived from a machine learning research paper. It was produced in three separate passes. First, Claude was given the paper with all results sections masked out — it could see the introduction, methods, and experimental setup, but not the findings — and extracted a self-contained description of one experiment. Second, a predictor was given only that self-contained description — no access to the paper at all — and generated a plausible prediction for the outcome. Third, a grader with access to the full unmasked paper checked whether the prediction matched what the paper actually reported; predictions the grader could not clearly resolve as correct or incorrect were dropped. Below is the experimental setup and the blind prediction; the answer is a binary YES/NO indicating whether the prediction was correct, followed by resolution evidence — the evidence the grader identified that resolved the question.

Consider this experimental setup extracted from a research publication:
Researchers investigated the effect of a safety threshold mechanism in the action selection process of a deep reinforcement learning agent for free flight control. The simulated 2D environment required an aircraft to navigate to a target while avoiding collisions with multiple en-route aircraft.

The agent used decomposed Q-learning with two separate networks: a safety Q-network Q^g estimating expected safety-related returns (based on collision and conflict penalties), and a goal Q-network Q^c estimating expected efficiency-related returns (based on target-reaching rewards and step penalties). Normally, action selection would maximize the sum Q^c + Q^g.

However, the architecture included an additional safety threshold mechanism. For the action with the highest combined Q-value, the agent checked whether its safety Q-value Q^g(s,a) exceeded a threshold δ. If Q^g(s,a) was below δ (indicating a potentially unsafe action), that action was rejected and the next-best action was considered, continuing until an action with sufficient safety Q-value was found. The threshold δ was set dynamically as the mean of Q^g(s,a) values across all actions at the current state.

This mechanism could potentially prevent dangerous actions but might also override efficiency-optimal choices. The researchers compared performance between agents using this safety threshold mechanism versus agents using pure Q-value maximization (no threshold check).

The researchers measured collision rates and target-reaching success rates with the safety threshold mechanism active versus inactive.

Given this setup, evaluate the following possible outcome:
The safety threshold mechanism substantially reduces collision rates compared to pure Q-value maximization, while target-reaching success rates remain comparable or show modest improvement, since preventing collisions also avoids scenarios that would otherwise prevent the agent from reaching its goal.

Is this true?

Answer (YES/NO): NO